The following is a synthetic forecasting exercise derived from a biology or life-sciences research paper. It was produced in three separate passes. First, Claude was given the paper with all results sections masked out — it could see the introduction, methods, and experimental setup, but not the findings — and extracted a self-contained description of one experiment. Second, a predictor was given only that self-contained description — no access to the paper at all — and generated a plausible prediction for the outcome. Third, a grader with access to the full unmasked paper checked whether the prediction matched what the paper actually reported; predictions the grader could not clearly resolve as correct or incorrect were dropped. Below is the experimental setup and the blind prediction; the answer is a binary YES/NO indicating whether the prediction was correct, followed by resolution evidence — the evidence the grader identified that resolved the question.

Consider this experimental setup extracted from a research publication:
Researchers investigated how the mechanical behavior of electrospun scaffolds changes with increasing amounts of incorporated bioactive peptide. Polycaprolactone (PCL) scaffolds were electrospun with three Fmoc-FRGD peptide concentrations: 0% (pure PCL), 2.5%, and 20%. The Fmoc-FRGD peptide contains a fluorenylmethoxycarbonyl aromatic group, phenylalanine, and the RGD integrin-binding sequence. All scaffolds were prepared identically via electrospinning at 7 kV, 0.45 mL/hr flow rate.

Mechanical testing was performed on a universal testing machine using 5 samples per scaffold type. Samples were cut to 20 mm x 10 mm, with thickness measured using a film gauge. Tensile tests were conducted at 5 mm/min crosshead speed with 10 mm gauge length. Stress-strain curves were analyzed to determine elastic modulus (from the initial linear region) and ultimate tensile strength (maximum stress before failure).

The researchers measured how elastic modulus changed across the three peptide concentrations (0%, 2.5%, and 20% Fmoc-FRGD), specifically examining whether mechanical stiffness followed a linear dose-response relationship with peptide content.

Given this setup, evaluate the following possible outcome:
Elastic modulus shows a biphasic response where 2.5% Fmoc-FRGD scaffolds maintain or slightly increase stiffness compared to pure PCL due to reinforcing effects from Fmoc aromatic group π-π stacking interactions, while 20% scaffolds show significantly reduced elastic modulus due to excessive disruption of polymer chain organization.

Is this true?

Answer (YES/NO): NO